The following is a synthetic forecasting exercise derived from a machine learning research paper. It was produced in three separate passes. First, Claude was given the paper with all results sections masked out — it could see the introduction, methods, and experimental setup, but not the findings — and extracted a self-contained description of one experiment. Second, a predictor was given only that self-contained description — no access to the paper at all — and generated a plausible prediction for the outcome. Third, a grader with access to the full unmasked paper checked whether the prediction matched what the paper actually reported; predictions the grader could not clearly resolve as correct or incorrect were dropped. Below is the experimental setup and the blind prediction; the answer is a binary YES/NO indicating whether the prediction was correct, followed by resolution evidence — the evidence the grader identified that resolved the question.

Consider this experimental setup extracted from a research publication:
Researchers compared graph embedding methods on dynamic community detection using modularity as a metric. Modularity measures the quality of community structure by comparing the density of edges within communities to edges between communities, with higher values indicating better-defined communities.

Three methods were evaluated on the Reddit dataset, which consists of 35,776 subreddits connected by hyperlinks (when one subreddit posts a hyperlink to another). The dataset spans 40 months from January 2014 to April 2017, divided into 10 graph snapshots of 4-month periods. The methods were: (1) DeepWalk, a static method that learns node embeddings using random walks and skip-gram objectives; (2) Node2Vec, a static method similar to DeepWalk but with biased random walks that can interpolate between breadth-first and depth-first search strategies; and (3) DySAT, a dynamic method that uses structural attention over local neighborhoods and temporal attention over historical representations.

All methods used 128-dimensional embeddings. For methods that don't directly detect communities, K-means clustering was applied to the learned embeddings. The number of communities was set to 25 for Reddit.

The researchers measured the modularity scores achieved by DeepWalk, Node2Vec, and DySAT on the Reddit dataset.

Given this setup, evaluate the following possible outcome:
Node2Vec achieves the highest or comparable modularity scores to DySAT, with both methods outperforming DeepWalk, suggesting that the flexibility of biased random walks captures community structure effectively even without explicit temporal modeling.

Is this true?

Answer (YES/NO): YES